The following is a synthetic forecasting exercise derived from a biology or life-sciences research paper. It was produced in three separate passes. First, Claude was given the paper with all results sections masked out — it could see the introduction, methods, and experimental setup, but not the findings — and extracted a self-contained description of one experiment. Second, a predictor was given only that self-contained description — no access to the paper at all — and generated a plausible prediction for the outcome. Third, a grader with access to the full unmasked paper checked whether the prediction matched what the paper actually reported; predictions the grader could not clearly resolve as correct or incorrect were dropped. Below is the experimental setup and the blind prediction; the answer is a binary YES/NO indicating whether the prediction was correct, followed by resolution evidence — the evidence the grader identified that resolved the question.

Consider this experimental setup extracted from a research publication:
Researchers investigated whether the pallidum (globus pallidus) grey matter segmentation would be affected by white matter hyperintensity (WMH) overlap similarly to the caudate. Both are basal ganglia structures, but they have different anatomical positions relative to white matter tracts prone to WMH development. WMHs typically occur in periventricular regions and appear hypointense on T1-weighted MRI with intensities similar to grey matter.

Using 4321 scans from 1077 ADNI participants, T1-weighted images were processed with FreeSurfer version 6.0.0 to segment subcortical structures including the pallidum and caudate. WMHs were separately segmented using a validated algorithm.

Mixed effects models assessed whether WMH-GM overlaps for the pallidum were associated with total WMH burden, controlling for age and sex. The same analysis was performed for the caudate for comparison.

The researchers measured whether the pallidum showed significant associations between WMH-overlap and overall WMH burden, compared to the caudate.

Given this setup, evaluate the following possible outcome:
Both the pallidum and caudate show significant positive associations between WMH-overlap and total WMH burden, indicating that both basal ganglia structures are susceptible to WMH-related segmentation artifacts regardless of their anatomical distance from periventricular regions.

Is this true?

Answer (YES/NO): YES